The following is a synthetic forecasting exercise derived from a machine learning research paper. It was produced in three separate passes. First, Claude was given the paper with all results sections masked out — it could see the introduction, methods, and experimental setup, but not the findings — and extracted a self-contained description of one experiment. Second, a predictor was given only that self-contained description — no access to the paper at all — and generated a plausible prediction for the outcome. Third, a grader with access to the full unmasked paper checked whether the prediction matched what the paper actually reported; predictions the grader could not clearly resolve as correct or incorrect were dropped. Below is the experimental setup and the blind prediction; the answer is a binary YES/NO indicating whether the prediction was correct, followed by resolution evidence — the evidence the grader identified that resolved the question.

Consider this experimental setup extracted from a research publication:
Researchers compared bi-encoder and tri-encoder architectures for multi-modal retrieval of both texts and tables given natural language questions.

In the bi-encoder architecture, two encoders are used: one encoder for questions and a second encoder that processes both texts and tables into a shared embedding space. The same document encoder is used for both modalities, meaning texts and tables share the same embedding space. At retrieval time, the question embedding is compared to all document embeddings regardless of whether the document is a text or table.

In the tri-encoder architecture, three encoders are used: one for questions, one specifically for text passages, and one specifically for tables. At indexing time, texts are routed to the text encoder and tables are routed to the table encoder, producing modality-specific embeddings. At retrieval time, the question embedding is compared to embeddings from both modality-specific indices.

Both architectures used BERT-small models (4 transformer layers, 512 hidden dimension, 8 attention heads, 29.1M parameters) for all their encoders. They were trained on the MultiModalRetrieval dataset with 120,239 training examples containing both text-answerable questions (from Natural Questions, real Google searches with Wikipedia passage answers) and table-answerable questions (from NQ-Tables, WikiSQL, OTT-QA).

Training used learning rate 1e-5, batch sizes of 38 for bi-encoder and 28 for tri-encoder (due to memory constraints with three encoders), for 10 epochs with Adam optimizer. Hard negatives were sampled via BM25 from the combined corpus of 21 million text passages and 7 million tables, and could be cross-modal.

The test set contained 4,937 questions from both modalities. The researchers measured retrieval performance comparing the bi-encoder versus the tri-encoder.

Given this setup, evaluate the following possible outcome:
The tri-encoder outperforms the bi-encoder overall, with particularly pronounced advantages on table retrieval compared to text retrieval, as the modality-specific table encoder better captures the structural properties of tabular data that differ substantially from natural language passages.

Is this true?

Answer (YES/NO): NO